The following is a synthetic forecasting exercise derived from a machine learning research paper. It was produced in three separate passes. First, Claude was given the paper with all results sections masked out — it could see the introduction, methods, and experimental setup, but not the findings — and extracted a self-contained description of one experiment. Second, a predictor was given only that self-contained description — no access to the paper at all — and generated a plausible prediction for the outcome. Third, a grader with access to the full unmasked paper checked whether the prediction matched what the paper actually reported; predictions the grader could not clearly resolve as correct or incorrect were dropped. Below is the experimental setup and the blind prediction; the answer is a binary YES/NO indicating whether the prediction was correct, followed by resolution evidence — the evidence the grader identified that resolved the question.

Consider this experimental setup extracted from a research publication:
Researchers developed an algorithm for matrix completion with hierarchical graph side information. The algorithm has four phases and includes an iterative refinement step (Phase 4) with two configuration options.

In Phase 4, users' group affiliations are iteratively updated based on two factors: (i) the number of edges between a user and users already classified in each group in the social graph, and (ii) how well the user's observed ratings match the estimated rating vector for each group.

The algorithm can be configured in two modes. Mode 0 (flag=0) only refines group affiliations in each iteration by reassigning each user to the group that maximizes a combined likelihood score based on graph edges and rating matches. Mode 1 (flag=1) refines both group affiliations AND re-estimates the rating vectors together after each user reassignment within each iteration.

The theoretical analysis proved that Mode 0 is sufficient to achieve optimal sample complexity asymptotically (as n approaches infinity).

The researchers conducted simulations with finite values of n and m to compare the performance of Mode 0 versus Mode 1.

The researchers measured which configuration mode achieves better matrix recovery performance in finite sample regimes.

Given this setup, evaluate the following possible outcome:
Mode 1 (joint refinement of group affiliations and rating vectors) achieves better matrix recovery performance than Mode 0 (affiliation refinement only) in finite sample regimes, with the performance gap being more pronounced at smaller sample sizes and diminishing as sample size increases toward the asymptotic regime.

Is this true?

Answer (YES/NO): NO